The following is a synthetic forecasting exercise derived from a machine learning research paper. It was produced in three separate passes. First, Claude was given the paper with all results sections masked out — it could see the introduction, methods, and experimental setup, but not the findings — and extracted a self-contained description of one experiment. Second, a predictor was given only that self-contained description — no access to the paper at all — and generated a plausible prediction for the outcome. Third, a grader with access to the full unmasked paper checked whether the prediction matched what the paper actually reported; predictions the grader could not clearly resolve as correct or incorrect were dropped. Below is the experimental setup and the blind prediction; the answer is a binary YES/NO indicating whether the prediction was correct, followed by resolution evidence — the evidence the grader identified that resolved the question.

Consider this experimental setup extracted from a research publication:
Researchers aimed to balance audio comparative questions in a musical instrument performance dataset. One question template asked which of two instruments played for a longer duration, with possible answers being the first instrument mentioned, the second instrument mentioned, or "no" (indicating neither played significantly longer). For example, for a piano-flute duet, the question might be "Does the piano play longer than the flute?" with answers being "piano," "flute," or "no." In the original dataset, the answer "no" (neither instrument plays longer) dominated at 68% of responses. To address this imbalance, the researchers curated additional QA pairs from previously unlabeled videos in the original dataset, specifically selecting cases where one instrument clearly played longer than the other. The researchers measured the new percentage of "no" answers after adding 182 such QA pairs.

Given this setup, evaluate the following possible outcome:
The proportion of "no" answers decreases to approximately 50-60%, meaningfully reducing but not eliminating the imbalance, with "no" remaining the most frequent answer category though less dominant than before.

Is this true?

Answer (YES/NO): YES